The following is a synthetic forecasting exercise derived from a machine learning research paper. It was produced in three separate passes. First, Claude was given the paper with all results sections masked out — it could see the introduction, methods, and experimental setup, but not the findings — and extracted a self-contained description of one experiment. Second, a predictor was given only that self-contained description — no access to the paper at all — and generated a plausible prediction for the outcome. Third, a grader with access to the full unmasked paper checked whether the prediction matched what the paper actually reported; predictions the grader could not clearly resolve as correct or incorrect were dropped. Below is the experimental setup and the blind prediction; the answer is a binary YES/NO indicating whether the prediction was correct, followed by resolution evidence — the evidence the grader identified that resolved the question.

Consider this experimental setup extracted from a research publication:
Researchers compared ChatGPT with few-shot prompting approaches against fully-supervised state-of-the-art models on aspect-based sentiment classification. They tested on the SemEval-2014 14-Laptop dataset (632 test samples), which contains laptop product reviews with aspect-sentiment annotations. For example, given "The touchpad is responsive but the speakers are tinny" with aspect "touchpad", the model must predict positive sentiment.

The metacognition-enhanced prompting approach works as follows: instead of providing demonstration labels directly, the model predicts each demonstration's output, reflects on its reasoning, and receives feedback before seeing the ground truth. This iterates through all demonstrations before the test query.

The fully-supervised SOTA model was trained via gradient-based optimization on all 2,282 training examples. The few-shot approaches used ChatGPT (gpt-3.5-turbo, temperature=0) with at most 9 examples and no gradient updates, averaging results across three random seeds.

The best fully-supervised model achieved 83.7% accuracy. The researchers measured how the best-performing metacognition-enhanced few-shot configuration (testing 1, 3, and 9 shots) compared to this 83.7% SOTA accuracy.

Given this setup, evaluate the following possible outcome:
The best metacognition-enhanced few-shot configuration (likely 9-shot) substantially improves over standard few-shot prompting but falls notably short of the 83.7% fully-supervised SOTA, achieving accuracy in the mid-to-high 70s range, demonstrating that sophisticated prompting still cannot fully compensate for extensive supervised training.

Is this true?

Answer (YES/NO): NO